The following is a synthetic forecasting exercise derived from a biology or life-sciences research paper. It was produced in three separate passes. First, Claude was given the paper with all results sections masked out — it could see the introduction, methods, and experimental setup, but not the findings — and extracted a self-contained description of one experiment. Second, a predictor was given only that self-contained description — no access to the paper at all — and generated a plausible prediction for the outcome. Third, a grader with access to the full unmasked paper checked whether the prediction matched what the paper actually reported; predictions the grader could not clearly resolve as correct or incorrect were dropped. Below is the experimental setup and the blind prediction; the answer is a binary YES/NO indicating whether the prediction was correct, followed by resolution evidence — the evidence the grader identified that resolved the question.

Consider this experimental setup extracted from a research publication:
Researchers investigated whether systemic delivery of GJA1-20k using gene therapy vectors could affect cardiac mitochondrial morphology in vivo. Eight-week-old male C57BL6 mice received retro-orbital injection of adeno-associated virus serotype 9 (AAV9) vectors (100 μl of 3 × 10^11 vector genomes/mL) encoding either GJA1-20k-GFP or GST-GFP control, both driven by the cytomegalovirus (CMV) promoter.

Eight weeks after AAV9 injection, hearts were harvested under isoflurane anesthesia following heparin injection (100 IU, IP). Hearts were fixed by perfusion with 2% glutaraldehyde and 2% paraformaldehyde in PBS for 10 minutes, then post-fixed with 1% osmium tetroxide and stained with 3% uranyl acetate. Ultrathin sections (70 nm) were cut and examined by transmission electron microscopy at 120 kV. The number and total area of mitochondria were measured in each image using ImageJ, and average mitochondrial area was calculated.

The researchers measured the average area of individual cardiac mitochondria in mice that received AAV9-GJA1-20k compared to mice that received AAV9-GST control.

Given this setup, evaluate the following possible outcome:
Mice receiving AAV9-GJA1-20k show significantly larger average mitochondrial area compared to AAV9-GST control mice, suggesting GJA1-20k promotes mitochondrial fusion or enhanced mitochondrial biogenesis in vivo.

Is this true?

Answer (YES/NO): NO